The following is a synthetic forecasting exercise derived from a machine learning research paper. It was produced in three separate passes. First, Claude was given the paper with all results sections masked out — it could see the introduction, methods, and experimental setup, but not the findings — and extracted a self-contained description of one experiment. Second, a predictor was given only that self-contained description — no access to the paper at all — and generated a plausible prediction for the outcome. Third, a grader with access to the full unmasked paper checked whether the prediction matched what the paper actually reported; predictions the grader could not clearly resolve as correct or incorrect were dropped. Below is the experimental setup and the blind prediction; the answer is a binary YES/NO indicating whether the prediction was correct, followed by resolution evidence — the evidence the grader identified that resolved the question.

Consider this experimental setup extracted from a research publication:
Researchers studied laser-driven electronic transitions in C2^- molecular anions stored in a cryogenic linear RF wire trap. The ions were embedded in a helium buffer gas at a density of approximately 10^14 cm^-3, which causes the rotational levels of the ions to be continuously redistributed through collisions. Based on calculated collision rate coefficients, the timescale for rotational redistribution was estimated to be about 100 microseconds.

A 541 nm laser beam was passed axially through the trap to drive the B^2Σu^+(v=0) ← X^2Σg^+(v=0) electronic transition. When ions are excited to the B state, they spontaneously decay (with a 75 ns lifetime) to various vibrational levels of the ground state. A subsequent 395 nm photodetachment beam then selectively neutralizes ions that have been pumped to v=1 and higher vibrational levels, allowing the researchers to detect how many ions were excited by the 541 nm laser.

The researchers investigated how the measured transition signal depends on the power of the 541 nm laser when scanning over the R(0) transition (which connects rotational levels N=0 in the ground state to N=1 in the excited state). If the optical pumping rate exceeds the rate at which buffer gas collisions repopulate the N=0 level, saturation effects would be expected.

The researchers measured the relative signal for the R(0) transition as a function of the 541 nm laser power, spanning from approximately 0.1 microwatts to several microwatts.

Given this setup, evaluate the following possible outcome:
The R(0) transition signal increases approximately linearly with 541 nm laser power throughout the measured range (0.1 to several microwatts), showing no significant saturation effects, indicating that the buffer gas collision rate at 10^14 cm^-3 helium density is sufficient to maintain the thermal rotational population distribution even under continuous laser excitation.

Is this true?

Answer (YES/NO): NO